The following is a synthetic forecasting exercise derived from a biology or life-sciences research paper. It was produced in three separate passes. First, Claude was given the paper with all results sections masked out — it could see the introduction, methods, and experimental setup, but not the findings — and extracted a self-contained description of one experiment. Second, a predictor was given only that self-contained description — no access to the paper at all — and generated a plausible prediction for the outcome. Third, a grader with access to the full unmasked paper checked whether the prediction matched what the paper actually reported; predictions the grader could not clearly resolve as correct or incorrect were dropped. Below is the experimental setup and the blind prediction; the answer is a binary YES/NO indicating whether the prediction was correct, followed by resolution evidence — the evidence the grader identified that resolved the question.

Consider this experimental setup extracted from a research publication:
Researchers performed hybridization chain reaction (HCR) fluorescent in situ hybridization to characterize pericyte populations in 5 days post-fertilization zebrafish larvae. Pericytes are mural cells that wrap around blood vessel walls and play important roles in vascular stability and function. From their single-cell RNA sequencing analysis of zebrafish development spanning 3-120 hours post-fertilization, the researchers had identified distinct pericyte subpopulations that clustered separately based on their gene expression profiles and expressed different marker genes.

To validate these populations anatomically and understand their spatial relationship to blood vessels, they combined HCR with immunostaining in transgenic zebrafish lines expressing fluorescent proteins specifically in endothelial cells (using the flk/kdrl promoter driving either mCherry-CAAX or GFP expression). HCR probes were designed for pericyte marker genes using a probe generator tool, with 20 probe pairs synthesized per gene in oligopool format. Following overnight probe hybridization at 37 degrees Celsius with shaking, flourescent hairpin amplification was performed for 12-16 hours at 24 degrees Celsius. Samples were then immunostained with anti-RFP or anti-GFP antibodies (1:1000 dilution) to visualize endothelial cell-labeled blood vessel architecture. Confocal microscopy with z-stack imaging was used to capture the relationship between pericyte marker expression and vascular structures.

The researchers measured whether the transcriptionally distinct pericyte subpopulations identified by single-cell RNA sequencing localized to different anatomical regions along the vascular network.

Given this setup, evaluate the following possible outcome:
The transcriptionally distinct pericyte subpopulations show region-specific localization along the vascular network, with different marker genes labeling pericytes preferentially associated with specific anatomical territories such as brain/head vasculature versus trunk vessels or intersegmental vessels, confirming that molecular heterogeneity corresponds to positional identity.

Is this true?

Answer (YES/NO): YES